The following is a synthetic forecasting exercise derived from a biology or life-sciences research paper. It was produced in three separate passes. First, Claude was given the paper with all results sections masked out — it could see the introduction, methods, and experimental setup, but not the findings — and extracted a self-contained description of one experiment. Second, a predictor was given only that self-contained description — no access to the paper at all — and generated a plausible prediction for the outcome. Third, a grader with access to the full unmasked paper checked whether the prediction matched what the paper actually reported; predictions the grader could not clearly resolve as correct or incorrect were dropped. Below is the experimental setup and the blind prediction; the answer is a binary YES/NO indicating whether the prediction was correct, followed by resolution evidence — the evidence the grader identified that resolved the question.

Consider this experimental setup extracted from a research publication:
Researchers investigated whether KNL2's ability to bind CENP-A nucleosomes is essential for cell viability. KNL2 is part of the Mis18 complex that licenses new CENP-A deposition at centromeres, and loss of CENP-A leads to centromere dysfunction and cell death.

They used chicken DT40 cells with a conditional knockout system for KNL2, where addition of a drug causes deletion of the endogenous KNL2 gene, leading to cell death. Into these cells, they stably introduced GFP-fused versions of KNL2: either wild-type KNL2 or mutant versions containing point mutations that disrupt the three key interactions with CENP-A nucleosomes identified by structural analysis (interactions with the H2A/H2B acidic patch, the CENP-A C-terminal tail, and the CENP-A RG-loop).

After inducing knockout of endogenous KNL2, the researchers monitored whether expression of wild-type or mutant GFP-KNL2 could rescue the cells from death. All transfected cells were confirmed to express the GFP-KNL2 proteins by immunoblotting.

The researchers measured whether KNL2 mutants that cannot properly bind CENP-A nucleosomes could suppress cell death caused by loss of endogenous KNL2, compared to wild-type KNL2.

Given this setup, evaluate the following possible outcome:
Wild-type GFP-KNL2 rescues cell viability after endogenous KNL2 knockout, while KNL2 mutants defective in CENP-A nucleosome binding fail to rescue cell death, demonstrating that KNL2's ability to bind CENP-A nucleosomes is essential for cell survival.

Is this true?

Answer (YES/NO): YES